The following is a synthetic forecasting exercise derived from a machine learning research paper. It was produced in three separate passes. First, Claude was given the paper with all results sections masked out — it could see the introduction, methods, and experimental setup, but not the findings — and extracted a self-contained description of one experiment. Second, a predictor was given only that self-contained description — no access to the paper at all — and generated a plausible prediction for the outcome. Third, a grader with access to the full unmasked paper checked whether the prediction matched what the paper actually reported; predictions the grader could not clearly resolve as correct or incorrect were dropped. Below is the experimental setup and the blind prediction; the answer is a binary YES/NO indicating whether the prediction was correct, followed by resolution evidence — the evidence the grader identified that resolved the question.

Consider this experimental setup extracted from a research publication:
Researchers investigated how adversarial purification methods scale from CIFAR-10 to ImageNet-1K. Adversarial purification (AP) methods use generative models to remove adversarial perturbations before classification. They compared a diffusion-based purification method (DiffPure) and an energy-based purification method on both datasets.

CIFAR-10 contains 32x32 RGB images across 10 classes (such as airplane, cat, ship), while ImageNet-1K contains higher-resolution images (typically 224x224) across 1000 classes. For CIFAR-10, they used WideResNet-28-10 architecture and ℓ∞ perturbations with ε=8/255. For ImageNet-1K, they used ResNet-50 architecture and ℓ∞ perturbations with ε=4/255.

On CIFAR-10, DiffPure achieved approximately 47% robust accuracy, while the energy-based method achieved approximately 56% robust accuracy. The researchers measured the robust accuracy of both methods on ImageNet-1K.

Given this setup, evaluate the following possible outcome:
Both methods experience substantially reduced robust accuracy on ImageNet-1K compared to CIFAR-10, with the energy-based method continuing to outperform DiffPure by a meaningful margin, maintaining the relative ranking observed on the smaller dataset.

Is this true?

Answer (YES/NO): YES